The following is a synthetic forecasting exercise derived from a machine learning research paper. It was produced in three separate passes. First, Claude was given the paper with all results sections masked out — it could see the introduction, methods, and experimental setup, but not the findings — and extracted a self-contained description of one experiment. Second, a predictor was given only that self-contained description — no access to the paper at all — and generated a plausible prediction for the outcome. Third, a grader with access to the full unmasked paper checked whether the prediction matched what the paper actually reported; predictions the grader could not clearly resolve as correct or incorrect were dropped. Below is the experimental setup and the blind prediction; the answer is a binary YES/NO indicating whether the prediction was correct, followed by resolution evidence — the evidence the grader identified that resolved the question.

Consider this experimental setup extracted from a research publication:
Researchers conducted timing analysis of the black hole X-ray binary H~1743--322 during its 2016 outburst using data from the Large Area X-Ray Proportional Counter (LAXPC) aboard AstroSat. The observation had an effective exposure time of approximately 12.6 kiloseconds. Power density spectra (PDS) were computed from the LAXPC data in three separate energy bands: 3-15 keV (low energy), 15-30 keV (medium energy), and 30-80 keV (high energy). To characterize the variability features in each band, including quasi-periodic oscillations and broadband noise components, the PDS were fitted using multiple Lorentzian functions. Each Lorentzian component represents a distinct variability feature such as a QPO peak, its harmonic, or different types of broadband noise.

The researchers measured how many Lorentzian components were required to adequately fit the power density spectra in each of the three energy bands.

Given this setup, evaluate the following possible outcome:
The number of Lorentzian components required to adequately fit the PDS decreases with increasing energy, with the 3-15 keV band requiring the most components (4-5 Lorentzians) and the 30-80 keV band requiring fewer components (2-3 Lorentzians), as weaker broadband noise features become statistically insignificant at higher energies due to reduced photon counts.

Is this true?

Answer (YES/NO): YES